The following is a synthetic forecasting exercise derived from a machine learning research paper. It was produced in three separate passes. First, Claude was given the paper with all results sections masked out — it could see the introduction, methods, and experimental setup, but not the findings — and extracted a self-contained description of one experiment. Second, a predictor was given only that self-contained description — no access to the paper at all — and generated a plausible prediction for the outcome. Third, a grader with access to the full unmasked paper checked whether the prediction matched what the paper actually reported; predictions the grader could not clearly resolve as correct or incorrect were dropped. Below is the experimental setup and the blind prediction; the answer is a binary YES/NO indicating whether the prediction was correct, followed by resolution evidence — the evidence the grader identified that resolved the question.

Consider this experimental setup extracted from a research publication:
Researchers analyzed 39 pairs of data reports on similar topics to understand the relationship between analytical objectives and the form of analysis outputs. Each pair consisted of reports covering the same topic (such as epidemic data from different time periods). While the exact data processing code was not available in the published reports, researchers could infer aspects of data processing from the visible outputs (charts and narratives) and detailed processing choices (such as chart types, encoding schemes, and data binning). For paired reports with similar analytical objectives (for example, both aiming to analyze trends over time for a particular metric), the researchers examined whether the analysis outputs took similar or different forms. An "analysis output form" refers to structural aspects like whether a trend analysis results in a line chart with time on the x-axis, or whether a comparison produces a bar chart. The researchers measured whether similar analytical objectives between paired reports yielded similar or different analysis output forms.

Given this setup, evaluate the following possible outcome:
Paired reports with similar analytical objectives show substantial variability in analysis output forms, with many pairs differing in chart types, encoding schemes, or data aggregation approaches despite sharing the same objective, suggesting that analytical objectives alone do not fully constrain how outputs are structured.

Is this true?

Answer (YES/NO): NO